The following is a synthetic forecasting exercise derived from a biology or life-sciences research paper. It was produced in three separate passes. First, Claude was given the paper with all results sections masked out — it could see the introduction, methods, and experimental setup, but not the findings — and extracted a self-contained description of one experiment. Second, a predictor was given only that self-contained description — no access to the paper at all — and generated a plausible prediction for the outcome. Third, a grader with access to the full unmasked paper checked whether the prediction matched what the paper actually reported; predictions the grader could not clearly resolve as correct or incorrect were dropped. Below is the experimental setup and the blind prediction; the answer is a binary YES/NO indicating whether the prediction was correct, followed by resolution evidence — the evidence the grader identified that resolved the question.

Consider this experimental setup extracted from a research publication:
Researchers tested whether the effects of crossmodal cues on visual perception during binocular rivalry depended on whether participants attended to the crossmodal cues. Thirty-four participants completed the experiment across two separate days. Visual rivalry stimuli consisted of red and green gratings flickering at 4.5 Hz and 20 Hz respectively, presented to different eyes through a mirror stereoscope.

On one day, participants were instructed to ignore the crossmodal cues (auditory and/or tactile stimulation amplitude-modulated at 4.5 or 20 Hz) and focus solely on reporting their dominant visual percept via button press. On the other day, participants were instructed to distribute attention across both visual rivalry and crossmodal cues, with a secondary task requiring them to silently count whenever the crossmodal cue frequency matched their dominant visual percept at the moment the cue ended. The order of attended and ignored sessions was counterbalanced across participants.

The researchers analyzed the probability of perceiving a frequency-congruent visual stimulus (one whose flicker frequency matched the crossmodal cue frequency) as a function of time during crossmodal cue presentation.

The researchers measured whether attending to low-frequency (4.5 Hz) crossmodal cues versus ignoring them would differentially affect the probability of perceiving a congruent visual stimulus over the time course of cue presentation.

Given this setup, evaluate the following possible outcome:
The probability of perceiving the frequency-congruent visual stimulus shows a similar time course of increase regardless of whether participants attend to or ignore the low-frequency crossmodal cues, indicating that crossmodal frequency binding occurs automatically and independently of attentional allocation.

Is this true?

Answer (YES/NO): NO